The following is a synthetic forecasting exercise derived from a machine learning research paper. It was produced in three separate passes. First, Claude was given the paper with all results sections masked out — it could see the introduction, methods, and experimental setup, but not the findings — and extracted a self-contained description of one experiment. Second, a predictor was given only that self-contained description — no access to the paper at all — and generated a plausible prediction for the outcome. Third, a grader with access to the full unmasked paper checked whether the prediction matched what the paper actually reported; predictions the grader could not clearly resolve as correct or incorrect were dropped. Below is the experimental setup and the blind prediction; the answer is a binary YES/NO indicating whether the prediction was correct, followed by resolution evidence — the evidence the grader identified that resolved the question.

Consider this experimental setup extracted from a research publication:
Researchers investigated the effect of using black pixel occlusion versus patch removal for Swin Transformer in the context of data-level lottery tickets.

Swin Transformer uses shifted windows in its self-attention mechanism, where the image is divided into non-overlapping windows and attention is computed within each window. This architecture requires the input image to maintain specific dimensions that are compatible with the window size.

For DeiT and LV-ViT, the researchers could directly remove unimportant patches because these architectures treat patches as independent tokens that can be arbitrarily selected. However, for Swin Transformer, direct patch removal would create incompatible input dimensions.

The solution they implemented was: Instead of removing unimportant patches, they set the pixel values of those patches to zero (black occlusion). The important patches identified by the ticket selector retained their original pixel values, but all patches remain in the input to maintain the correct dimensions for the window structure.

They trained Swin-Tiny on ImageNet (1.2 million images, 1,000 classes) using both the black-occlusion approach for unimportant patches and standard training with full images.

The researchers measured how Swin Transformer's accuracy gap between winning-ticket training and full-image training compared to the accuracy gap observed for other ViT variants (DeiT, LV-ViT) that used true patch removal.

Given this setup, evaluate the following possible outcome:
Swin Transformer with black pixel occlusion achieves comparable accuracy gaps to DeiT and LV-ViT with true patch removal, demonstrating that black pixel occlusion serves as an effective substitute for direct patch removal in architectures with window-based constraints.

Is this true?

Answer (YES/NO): YES